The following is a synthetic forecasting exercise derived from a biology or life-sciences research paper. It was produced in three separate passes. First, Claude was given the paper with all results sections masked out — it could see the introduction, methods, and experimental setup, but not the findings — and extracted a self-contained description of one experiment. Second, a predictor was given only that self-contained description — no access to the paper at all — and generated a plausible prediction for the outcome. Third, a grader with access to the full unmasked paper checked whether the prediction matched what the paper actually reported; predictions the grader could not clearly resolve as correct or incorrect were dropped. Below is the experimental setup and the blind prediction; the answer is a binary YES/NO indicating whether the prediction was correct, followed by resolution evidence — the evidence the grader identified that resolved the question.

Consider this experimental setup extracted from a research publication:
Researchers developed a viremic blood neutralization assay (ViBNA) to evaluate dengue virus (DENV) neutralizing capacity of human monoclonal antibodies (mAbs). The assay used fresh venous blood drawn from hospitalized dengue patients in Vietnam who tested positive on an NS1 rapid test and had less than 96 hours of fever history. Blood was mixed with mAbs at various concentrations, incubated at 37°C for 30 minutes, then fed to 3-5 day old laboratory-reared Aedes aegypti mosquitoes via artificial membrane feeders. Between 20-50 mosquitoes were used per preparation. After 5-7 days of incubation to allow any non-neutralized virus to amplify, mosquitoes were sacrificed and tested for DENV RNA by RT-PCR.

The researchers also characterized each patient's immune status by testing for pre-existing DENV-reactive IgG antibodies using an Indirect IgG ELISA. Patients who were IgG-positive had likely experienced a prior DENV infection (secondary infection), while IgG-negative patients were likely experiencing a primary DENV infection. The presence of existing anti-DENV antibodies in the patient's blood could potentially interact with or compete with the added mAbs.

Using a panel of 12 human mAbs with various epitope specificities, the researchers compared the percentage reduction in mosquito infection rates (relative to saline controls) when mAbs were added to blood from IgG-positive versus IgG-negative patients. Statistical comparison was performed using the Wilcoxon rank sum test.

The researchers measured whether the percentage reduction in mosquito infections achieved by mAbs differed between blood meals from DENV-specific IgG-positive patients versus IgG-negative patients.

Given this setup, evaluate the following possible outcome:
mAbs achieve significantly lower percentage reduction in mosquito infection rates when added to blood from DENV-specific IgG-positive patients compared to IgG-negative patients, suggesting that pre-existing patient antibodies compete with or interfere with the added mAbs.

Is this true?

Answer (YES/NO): NO